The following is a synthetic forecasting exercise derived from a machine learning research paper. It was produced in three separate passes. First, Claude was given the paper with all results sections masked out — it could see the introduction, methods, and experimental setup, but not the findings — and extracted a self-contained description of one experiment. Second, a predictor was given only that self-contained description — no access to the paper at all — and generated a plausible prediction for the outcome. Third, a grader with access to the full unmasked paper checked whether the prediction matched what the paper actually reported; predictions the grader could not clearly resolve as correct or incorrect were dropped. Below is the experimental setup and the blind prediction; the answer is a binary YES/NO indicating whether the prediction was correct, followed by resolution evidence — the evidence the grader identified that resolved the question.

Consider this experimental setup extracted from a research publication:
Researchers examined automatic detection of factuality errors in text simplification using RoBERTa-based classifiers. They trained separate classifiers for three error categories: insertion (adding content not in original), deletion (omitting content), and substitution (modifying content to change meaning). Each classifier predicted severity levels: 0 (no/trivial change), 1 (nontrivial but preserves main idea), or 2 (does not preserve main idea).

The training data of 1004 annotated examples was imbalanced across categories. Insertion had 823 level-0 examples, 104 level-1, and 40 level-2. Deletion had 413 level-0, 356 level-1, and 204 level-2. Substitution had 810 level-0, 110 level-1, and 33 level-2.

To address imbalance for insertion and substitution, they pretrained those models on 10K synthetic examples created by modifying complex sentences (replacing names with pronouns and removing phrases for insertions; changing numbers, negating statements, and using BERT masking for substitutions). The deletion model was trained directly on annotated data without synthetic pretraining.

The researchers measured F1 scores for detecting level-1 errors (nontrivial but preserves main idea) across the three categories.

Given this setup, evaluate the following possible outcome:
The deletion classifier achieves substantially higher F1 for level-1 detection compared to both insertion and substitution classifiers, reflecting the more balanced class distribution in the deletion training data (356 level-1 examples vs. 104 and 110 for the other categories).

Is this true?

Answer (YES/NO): YES